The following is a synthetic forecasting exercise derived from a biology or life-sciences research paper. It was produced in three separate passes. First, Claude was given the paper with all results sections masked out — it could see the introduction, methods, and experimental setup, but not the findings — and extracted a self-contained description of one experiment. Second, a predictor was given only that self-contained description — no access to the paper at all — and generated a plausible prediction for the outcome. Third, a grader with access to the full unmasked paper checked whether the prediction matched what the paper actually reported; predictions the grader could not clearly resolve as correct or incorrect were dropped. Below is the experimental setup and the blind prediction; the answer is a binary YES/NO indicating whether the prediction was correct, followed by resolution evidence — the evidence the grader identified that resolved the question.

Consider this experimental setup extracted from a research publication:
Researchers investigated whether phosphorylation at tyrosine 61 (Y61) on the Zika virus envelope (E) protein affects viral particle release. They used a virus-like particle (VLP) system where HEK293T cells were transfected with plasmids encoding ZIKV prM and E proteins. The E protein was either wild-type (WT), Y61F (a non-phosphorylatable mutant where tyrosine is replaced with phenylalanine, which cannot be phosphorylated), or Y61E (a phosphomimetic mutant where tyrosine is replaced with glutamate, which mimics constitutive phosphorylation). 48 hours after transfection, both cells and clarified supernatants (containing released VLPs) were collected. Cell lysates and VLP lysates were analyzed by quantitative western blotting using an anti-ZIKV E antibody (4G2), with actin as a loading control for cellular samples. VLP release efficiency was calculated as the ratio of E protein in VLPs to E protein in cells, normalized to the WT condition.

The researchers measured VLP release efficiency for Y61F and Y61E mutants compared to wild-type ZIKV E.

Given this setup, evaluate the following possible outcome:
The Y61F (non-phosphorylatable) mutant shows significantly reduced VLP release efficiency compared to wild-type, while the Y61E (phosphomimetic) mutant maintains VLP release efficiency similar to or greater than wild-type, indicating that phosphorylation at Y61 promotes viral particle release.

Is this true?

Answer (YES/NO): NO